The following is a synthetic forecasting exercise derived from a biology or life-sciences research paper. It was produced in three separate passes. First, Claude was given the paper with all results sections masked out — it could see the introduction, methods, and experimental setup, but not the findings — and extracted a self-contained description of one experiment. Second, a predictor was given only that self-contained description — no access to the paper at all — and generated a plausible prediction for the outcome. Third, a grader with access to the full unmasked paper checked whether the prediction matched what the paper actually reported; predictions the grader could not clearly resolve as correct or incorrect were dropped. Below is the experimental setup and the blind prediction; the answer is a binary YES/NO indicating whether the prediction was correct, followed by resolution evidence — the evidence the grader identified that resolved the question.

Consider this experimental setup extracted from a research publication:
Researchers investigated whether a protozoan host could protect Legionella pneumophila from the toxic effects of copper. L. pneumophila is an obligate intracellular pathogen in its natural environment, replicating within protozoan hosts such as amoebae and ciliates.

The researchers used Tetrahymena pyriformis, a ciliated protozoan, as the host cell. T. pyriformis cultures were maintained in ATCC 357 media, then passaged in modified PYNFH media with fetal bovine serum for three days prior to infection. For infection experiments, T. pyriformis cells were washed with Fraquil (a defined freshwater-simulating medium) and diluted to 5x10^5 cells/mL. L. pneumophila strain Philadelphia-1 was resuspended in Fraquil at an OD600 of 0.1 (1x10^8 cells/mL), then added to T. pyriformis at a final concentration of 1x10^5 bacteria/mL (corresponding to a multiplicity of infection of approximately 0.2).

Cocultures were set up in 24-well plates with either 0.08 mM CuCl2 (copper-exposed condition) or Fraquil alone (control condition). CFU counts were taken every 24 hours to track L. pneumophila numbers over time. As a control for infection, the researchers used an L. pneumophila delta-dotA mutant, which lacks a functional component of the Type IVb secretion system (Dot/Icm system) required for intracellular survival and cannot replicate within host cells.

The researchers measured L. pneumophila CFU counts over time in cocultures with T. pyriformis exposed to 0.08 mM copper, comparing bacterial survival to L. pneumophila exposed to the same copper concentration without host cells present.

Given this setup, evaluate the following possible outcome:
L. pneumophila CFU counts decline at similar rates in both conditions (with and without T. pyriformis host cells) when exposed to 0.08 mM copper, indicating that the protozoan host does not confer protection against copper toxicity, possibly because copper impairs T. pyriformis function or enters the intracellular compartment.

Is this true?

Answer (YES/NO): NO